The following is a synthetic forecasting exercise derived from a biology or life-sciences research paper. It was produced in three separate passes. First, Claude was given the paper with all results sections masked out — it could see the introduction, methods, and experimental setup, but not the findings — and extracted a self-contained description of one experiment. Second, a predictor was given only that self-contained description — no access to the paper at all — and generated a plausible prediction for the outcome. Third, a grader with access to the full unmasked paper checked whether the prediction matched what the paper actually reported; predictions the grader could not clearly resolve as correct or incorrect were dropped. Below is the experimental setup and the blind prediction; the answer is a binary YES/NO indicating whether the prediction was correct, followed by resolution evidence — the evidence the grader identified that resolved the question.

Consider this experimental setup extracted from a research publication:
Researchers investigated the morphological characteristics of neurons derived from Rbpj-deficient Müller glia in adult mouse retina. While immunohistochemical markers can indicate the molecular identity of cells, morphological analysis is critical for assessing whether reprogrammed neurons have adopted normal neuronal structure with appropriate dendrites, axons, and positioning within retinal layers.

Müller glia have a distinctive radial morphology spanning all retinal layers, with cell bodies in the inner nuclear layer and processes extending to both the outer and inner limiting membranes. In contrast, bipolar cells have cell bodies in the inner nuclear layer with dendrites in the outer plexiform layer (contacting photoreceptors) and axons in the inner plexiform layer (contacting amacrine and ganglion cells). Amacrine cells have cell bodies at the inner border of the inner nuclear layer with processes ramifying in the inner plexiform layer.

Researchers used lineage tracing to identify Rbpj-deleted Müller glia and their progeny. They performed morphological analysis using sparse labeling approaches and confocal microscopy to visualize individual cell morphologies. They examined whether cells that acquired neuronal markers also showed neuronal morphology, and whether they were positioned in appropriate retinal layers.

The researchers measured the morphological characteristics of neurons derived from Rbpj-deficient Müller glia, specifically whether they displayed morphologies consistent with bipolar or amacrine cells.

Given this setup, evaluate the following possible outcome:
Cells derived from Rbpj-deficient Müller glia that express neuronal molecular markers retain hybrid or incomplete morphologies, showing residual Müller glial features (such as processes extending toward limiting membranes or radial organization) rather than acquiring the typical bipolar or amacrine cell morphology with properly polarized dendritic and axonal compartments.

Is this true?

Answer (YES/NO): NO